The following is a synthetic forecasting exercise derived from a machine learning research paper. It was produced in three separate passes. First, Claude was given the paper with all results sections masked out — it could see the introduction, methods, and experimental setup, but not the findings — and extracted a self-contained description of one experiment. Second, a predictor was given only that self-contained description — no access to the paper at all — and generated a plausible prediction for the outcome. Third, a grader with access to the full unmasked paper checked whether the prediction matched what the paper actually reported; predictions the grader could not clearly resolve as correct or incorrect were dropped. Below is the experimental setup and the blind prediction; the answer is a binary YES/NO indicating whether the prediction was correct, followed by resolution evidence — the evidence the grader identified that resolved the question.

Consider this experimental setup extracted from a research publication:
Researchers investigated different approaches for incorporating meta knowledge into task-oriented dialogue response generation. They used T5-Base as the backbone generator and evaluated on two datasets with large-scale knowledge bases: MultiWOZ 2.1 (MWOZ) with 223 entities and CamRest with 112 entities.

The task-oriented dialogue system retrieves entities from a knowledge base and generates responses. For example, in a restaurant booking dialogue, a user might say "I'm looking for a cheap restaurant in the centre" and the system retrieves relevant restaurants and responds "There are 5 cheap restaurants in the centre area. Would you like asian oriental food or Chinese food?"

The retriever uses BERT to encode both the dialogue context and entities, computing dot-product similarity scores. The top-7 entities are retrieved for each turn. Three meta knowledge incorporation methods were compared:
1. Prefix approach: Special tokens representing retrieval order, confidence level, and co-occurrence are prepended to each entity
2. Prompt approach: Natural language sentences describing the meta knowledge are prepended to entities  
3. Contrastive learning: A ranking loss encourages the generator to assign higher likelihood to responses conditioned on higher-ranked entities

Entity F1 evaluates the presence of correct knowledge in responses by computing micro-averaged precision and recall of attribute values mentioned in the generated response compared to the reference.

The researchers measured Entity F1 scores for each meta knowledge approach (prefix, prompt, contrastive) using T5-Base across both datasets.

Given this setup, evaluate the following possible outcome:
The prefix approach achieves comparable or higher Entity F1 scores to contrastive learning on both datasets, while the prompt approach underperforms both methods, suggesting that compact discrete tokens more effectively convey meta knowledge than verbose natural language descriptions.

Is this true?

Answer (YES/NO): NO